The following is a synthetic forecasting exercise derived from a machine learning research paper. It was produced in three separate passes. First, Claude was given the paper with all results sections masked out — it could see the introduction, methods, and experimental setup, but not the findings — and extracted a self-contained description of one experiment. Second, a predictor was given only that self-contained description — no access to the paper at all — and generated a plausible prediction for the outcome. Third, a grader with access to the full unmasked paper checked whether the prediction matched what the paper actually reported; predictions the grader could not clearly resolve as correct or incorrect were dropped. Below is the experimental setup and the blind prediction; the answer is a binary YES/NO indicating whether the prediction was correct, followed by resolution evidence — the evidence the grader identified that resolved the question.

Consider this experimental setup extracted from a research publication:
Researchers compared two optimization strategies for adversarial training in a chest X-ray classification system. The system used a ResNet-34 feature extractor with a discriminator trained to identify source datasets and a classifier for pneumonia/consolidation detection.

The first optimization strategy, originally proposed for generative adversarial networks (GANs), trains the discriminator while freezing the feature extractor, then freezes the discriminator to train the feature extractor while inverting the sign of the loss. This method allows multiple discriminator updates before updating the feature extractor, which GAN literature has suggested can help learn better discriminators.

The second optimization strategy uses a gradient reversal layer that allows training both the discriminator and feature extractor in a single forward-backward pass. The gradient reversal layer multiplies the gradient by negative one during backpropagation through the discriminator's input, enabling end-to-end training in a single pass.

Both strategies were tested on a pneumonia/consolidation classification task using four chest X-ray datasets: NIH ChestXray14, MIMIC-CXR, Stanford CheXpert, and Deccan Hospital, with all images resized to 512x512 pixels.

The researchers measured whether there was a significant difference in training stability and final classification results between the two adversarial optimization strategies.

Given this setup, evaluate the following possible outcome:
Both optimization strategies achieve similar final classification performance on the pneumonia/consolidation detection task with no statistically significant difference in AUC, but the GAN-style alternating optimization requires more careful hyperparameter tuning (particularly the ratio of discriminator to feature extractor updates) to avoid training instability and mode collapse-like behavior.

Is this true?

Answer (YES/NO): NO